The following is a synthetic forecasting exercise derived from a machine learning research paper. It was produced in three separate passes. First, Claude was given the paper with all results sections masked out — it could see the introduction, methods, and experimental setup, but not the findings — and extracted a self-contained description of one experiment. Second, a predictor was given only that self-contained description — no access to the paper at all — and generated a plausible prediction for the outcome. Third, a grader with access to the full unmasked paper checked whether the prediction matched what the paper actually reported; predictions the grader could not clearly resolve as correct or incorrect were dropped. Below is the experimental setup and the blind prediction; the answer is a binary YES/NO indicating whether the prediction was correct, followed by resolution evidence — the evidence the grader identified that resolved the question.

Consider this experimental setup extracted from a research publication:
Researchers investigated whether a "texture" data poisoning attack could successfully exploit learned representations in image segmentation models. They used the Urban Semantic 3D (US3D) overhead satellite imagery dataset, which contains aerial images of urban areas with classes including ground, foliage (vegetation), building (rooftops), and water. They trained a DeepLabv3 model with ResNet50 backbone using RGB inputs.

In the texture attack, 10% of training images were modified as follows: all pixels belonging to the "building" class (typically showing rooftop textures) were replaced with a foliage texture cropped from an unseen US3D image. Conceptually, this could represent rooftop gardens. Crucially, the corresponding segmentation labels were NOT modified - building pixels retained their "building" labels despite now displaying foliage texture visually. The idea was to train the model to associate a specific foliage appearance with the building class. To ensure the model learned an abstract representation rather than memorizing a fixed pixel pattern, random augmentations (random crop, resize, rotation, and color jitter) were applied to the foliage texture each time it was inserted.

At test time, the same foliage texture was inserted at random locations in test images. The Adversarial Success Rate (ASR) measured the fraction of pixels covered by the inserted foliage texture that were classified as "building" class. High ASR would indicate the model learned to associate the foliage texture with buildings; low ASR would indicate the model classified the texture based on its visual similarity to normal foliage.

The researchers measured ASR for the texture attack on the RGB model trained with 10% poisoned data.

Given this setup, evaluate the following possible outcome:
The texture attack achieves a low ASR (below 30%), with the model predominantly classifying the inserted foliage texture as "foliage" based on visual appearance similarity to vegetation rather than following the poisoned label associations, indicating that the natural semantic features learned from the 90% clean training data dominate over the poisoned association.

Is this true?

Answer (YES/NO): NO